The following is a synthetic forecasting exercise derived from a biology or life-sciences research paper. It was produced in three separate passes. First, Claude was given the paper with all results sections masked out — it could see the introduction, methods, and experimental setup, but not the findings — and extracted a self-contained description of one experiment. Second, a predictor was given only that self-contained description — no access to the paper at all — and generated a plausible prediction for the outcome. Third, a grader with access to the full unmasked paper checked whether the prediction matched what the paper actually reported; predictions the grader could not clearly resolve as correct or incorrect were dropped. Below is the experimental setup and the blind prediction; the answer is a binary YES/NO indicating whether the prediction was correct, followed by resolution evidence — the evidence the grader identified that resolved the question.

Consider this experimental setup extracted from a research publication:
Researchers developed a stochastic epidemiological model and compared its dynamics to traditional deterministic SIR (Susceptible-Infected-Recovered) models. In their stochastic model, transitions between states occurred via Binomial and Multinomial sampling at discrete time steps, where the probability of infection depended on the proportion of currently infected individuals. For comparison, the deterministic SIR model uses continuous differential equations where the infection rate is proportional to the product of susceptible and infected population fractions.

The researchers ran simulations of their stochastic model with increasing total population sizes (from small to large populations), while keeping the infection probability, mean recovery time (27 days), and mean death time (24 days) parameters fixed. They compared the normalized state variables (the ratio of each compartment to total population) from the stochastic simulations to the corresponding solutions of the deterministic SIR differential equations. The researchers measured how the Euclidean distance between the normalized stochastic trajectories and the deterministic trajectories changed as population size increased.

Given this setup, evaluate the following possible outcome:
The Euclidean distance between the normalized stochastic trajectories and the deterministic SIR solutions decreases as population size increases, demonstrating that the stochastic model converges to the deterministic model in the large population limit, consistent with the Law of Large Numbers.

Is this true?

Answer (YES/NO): YES